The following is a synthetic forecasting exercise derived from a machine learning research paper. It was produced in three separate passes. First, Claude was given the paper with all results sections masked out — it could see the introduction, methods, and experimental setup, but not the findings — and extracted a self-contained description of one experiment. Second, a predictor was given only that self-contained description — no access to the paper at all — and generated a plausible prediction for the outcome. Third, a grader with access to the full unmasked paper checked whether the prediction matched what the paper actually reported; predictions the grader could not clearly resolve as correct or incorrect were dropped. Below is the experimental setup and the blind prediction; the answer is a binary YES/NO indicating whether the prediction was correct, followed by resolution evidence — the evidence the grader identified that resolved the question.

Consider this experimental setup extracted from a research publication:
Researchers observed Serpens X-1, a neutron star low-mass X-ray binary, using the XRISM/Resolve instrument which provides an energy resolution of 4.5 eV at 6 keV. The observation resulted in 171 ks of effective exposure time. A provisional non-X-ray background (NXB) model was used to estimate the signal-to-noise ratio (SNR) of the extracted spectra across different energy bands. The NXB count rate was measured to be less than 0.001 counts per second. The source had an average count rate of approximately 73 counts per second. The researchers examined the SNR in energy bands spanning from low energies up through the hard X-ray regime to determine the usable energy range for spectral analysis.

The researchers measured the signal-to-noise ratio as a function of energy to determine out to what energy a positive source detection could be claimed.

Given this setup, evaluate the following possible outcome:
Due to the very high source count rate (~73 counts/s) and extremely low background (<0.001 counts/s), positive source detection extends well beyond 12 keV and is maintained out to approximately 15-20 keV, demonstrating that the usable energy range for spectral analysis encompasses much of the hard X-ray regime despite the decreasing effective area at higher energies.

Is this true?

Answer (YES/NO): YES